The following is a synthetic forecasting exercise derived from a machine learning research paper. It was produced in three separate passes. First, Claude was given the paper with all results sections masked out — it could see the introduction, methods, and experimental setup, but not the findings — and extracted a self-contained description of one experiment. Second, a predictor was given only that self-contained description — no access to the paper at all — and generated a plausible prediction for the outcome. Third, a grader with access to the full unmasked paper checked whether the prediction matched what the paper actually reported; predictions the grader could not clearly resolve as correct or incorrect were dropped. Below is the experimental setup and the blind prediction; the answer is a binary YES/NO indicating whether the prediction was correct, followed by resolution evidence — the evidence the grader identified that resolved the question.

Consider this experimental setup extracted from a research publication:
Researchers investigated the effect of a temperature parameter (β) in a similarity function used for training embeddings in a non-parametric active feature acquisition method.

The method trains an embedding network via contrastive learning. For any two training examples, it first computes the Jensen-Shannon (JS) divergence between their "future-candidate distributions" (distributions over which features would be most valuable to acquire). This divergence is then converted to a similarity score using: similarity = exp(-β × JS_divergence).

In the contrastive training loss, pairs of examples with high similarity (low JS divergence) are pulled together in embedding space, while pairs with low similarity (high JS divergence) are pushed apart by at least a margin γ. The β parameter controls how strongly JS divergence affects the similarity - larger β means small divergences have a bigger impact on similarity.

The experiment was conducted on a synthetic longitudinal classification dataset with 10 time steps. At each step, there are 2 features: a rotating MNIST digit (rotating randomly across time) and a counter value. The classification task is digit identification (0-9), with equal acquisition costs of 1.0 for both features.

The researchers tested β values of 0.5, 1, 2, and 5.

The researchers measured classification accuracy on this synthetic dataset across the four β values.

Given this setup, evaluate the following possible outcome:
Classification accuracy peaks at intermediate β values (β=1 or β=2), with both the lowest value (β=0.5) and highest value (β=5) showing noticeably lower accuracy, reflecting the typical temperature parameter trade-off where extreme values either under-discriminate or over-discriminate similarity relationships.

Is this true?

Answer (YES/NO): NO